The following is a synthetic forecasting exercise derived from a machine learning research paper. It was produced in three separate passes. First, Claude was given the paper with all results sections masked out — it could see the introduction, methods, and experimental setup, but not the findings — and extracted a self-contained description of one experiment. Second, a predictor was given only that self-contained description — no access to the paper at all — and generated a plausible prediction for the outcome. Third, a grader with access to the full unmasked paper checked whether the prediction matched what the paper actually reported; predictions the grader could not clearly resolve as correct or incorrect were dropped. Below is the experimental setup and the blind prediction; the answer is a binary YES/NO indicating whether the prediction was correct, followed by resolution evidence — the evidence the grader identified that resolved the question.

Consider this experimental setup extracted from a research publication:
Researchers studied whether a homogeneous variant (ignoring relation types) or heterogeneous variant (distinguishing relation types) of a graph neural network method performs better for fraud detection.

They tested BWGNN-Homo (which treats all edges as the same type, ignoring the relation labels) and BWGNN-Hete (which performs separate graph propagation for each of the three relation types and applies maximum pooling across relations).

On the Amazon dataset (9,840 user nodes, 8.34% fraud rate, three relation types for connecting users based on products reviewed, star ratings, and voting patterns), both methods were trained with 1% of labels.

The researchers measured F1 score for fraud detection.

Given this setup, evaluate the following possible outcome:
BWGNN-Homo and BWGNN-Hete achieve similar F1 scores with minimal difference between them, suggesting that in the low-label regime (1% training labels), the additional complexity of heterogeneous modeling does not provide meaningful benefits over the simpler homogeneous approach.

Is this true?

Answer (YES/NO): NO